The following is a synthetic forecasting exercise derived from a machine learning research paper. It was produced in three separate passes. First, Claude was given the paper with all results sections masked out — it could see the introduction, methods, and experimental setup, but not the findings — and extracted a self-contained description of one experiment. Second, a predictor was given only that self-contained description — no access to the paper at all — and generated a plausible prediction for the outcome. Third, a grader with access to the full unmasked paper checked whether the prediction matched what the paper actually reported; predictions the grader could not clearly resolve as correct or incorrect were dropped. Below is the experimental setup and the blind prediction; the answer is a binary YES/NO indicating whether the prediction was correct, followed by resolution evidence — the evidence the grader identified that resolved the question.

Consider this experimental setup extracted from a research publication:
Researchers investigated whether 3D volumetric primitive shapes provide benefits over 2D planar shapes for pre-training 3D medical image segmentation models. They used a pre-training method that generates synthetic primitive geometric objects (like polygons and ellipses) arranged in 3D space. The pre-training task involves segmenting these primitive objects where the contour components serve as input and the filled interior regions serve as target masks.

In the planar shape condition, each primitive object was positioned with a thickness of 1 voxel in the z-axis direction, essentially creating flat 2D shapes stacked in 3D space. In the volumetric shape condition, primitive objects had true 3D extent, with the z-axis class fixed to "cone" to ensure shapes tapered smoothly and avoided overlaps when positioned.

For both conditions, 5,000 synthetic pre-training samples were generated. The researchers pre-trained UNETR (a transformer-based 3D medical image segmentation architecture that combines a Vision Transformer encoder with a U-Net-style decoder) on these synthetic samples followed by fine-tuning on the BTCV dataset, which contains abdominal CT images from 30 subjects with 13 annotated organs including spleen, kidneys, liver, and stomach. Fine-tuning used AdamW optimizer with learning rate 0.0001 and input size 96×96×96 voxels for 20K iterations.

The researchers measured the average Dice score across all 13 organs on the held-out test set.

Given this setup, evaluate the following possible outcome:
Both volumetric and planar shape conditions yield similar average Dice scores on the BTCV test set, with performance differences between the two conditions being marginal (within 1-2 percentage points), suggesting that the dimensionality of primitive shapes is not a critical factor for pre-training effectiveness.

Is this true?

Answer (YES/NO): NO